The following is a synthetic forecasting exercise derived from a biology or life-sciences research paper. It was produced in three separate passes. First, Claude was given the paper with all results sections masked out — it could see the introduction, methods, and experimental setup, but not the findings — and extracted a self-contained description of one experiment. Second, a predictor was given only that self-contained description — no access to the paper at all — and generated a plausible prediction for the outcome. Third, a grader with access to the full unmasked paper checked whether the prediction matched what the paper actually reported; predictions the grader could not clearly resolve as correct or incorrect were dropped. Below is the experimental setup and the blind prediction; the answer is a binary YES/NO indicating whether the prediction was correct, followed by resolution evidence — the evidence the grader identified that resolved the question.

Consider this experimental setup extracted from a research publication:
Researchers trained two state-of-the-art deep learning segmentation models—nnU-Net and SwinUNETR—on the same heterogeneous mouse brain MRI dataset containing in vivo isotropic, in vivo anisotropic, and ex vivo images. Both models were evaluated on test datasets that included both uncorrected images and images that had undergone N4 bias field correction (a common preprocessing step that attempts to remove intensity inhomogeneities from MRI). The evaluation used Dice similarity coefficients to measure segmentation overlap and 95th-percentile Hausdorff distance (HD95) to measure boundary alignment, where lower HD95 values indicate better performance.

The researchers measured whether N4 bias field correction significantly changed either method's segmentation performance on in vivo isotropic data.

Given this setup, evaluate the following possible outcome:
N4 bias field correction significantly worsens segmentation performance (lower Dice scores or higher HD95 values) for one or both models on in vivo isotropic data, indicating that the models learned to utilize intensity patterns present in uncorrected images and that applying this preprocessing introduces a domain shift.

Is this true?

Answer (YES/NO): YES